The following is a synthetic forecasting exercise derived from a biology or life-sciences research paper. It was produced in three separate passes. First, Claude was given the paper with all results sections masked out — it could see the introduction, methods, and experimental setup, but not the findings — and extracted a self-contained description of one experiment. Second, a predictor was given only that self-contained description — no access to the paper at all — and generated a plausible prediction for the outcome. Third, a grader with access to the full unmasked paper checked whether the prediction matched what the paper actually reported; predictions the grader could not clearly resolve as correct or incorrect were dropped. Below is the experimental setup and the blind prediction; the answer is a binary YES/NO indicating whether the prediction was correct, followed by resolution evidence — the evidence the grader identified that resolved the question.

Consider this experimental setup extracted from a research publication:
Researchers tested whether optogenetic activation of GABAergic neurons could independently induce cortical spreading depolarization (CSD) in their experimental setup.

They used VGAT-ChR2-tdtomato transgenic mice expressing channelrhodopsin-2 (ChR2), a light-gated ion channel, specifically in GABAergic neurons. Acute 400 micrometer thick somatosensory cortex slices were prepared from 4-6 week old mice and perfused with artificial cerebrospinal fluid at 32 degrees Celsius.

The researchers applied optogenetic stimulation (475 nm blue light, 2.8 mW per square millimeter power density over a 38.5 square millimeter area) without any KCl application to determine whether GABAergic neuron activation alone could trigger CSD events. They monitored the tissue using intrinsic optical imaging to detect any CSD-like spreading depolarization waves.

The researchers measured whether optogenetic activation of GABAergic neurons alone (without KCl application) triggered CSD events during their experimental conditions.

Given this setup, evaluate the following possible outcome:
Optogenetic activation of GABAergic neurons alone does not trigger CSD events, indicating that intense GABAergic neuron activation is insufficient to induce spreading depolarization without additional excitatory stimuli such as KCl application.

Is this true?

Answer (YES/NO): NO